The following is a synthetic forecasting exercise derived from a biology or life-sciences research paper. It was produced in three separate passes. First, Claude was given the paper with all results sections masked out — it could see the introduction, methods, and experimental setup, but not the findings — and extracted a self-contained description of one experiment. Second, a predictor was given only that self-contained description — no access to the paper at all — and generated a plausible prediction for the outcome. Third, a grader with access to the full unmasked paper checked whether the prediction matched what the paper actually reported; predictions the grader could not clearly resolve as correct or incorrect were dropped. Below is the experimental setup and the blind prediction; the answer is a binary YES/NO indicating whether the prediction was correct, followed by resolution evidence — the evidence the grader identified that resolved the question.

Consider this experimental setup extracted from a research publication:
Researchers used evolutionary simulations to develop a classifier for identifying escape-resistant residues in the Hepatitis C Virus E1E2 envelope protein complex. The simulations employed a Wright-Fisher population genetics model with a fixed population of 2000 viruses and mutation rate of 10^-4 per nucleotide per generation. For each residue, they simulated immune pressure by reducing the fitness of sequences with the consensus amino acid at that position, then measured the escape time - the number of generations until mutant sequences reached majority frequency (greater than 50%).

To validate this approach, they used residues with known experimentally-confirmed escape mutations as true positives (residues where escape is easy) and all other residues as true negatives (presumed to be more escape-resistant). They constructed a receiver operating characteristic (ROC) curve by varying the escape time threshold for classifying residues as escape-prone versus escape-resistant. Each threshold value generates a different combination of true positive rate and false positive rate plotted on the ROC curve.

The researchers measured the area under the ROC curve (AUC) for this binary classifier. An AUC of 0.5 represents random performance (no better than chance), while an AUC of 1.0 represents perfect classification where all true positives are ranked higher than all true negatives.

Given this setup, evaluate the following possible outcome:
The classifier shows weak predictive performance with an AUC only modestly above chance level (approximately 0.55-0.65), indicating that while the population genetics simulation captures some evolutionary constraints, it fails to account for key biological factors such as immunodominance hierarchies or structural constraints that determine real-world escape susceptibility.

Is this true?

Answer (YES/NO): NO